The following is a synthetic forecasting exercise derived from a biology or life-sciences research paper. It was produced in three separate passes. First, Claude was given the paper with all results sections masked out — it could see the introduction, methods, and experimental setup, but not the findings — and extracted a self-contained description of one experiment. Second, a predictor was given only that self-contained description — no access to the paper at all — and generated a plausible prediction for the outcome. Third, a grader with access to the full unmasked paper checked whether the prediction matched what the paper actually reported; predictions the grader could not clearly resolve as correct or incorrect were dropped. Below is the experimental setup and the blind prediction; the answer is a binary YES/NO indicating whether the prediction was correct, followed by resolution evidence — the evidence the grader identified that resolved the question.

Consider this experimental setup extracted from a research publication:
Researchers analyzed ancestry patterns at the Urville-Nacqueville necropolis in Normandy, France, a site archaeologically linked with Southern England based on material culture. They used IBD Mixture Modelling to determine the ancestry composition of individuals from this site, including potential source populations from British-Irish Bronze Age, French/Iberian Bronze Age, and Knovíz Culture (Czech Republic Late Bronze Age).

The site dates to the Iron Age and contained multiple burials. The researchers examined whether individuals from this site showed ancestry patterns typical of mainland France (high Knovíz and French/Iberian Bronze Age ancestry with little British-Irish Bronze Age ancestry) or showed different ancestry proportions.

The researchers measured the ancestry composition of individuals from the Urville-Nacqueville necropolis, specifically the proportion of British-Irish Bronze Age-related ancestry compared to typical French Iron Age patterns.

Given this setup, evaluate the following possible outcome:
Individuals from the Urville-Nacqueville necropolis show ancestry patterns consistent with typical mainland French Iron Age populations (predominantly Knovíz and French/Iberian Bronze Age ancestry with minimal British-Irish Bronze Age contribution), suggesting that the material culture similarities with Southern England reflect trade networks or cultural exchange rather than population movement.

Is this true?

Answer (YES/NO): NO